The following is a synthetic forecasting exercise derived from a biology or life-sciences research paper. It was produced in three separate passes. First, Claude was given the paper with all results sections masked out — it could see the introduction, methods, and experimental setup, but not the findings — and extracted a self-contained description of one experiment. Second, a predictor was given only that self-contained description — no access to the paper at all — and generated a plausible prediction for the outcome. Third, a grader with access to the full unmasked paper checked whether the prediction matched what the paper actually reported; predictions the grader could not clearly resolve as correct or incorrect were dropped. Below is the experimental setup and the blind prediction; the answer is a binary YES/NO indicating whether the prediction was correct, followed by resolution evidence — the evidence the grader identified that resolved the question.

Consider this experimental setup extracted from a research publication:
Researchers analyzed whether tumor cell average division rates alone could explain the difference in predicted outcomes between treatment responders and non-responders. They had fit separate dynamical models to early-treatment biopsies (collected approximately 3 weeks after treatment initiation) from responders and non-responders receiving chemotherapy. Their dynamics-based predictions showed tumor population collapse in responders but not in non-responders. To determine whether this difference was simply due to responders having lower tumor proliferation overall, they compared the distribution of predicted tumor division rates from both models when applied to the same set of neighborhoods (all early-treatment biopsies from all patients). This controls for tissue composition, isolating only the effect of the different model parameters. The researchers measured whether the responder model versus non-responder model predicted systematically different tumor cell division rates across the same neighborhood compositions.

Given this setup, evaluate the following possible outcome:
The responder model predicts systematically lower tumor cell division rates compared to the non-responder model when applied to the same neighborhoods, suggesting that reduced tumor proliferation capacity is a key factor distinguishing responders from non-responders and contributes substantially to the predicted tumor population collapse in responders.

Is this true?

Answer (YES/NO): NO